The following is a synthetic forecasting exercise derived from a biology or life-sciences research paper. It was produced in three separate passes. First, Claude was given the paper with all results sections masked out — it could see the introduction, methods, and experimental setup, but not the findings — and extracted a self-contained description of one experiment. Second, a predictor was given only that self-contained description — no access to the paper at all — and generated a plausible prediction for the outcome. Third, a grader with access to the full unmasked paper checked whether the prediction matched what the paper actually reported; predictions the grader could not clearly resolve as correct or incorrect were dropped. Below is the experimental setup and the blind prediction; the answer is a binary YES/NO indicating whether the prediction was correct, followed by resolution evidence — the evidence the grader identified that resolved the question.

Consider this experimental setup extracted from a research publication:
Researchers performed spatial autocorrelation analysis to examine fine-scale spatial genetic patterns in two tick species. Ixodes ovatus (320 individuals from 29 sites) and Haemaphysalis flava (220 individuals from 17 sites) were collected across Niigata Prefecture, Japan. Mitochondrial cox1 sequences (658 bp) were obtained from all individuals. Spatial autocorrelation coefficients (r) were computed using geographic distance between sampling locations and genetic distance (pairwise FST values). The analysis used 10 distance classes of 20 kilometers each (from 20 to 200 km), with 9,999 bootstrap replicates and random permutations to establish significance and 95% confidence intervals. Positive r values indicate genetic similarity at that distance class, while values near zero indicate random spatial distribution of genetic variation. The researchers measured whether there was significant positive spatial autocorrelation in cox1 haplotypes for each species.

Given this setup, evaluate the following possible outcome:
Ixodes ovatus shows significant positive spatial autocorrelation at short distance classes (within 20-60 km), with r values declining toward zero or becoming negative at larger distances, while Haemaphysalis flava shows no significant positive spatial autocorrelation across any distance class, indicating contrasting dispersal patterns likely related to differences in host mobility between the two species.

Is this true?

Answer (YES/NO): NO